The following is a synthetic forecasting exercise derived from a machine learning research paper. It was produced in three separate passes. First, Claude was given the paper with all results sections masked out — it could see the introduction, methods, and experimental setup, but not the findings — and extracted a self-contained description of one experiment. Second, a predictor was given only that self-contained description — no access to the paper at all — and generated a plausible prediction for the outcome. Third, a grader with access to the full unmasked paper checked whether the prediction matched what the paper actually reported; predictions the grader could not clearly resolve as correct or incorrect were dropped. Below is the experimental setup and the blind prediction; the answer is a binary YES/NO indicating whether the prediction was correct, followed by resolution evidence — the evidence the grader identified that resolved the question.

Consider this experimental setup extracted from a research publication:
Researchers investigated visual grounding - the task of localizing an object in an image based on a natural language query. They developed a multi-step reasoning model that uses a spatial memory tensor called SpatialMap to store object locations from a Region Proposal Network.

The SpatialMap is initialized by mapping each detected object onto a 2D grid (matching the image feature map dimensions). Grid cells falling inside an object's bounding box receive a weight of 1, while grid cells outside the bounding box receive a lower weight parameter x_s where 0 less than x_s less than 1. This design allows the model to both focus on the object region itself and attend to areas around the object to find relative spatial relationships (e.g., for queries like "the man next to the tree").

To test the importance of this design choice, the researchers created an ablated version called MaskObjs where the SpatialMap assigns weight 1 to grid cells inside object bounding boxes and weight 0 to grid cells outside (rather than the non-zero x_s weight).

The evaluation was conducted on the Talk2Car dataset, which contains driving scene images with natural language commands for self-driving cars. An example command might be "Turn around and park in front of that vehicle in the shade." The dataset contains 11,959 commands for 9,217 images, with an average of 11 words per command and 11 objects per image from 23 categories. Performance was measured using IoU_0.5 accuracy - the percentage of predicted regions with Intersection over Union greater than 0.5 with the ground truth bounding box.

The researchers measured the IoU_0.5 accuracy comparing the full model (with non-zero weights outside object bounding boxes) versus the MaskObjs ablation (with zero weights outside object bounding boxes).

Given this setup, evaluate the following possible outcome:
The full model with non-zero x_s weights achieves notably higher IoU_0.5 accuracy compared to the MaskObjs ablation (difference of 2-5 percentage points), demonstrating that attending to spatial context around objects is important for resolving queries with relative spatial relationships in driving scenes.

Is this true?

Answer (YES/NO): NO